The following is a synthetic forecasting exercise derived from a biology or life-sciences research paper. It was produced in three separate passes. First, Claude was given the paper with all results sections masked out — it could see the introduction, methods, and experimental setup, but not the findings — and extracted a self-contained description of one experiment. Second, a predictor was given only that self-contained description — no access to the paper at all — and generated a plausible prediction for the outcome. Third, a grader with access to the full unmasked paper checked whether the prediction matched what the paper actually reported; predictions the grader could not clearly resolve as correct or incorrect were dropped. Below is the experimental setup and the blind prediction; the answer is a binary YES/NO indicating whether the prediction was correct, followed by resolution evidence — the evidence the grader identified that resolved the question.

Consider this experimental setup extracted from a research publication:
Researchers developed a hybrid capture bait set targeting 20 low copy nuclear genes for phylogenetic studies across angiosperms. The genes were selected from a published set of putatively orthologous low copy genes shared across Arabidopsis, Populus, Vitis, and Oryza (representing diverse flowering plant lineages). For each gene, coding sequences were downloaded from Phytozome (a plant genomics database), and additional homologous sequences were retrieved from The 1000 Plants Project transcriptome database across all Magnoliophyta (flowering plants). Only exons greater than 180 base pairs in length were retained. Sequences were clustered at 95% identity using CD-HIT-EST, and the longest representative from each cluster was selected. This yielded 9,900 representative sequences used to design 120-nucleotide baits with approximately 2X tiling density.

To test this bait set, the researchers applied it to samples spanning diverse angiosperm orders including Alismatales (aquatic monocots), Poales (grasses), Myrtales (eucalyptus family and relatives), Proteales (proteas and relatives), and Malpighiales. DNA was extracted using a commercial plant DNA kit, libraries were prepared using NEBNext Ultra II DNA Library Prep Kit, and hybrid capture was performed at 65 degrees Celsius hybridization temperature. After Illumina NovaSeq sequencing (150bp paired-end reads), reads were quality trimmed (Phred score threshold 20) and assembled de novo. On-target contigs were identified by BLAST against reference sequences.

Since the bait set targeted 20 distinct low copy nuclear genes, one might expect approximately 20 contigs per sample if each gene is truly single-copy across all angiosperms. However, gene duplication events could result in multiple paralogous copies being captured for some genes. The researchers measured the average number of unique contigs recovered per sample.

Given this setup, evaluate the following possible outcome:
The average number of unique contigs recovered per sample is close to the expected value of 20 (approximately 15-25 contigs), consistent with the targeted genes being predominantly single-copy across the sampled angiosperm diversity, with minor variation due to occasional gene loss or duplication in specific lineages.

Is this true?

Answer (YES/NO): NO